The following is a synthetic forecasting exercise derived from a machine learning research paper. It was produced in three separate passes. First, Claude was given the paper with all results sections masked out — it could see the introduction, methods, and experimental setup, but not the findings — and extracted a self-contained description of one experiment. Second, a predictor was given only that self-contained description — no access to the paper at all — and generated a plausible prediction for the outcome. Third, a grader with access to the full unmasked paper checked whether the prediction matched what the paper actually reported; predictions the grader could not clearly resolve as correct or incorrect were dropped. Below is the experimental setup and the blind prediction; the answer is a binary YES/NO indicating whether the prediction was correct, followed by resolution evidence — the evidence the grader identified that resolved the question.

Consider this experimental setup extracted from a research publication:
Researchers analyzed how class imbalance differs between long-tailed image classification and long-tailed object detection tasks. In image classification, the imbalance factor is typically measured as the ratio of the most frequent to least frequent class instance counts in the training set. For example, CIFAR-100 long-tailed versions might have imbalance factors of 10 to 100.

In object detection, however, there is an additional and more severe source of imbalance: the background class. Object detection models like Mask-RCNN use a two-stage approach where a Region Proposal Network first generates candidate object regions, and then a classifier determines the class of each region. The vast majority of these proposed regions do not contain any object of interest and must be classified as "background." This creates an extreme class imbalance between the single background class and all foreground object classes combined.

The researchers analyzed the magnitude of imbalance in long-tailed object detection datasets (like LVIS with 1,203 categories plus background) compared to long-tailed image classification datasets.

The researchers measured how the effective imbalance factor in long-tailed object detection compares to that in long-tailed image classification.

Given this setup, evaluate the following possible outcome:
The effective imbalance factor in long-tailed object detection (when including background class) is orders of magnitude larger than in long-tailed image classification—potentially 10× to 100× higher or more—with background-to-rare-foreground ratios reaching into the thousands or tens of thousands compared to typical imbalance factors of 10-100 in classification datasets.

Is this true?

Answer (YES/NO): YES